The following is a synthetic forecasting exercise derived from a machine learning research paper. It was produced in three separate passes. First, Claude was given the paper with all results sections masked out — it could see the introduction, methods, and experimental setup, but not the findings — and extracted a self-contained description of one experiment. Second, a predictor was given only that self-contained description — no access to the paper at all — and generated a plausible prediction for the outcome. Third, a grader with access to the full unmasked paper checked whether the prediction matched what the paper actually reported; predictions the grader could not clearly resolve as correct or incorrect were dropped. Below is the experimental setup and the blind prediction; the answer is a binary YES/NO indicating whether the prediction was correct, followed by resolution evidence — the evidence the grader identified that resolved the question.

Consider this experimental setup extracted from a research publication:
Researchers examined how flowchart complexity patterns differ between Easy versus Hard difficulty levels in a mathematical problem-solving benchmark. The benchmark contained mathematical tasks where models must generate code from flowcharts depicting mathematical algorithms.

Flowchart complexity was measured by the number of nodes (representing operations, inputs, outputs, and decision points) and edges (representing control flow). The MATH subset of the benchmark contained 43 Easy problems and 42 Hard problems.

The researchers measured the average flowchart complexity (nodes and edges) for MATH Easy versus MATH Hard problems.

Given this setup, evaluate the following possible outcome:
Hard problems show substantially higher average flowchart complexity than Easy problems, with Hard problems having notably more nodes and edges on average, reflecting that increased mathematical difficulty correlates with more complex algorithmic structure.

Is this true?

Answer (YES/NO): YES